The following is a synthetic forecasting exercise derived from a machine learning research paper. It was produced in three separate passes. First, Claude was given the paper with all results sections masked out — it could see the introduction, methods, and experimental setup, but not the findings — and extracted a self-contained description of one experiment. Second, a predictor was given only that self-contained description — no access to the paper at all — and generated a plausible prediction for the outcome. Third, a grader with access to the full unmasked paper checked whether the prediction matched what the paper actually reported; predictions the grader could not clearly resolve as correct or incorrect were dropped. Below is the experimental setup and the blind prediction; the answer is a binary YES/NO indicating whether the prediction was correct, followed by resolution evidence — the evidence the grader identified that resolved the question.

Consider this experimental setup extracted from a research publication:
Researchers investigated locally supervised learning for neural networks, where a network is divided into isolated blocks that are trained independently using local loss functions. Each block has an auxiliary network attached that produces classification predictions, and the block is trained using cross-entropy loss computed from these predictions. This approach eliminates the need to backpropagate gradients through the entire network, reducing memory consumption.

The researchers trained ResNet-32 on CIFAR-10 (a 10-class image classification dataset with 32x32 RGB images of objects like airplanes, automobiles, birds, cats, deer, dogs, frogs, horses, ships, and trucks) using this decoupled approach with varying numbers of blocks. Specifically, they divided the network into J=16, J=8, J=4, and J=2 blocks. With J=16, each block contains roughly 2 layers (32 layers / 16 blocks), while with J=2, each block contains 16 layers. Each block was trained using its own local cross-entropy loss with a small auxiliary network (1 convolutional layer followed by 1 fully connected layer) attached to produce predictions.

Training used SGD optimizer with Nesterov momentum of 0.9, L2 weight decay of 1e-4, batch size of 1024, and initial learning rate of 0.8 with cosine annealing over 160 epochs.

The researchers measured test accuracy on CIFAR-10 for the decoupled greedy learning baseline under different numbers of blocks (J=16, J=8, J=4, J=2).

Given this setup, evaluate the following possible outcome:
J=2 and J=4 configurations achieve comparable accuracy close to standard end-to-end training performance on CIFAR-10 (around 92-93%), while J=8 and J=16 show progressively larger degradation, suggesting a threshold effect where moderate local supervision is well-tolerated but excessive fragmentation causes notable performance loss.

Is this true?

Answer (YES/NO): NO